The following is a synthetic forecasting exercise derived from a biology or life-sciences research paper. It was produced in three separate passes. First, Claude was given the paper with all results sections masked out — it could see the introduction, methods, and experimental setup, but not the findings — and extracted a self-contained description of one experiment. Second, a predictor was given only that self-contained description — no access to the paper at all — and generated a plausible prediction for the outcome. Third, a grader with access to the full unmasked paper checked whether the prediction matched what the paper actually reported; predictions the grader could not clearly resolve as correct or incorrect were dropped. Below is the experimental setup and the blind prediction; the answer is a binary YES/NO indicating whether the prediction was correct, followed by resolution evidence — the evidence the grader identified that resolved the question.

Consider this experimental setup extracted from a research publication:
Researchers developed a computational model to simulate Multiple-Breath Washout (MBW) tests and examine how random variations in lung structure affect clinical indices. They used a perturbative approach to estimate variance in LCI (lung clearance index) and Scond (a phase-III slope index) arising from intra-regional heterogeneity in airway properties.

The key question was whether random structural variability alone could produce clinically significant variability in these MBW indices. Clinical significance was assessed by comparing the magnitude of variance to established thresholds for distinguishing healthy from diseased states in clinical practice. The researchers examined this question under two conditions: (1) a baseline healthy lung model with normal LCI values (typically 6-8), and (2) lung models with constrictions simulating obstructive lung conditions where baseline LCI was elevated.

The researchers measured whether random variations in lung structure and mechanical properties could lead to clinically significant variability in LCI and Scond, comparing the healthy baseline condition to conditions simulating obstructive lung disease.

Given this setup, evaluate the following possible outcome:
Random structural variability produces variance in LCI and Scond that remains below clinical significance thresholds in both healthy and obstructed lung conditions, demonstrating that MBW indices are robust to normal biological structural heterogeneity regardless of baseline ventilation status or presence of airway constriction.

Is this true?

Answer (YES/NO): NO